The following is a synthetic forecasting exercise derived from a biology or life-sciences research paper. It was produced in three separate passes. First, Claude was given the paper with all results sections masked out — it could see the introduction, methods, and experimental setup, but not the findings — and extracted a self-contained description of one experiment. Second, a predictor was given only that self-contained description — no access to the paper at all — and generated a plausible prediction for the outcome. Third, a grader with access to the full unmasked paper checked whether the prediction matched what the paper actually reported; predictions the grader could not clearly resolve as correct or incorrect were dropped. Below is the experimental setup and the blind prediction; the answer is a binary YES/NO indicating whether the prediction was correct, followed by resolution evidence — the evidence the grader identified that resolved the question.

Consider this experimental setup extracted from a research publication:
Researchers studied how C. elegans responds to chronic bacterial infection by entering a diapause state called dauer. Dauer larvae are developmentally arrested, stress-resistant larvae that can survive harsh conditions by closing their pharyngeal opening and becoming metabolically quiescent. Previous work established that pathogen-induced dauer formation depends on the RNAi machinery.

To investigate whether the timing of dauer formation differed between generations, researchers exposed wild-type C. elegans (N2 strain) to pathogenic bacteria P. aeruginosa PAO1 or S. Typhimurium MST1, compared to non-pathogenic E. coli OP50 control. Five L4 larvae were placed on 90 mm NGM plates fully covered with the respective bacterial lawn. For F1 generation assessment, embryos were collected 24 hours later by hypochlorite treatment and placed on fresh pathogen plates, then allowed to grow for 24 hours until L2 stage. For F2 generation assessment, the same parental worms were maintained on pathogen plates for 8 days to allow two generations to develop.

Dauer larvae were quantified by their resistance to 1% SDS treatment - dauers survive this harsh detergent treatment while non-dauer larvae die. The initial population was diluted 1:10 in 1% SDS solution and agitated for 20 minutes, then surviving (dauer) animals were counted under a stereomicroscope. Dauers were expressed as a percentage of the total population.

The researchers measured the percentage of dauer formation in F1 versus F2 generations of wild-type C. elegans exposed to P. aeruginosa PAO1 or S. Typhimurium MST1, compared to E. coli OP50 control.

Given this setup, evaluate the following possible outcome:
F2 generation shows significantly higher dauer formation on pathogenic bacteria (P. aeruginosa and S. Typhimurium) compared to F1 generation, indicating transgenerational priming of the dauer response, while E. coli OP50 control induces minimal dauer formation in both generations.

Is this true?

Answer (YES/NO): YES